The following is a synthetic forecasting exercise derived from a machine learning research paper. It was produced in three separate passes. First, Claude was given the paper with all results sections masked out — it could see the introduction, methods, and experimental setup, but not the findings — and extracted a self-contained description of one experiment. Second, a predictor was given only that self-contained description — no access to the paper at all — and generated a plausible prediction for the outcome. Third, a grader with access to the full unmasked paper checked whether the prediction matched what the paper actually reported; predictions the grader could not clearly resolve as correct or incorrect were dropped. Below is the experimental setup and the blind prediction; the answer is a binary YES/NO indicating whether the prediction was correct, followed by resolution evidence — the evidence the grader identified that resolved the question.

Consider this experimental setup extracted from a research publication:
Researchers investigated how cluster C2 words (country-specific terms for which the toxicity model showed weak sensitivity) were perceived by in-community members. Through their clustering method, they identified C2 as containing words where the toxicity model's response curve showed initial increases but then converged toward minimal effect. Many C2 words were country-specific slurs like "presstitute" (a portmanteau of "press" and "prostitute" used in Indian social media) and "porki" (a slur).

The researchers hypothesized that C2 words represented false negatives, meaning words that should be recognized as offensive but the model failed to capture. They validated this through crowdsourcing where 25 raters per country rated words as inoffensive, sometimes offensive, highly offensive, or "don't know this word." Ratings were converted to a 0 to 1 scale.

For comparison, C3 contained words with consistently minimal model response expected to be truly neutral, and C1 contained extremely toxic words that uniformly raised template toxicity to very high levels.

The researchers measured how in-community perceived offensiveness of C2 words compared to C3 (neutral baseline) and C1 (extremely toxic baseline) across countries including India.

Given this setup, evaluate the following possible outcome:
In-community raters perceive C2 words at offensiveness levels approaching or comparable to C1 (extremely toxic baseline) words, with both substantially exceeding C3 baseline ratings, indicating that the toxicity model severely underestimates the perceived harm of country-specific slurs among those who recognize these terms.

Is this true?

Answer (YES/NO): NO